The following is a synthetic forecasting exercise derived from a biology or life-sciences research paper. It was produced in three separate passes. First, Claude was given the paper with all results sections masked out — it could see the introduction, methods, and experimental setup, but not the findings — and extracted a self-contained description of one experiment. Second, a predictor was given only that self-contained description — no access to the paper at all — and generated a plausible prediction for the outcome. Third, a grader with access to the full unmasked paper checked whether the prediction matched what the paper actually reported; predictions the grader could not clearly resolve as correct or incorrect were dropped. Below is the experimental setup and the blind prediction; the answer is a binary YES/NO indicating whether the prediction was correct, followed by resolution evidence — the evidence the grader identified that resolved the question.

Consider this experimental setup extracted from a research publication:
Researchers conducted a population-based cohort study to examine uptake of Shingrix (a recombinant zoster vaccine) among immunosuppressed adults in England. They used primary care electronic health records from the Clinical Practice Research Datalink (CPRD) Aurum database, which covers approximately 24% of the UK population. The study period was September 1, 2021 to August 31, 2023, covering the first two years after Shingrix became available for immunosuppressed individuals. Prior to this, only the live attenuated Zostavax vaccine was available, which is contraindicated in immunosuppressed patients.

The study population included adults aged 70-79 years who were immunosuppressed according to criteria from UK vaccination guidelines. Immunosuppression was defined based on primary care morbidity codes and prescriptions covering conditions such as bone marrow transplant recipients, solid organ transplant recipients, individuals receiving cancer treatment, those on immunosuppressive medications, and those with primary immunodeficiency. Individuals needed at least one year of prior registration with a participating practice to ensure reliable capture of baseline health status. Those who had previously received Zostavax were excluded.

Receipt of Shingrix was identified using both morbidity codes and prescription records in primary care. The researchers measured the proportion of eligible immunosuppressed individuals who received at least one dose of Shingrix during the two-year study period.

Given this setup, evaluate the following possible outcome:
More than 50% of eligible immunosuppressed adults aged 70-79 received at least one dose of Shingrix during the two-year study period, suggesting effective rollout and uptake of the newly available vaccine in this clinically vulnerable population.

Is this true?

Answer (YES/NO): NO